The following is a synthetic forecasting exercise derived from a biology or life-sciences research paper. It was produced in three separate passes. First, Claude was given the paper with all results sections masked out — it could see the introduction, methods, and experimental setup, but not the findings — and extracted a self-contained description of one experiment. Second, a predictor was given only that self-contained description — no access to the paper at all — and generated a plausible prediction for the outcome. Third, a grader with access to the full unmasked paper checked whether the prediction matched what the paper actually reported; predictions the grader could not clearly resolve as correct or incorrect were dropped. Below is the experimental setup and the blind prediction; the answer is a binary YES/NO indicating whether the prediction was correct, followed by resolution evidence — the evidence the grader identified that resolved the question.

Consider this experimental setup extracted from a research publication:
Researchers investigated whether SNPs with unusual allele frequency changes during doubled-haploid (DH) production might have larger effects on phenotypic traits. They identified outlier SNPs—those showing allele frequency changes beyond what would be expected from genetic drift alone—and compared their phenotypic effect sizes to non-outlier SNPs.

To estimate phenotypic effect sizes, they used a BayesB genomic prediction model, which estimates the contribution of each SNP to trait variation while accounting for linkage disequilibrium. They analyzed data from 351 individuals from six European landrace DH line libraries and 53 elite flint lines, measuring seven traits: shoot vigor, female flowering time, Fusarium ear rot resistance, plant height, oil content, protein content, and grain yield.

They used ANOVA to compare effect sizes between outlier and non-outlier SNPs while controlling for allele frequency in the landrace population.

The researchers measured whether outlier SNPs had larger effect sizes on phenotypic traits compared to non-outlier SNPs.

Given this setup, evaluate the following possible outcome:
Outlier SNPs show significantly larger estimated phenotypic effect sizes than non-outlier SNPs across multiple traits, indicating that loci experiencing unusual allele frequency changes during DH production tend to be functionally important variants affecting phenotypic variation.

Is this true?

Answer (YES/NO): NO